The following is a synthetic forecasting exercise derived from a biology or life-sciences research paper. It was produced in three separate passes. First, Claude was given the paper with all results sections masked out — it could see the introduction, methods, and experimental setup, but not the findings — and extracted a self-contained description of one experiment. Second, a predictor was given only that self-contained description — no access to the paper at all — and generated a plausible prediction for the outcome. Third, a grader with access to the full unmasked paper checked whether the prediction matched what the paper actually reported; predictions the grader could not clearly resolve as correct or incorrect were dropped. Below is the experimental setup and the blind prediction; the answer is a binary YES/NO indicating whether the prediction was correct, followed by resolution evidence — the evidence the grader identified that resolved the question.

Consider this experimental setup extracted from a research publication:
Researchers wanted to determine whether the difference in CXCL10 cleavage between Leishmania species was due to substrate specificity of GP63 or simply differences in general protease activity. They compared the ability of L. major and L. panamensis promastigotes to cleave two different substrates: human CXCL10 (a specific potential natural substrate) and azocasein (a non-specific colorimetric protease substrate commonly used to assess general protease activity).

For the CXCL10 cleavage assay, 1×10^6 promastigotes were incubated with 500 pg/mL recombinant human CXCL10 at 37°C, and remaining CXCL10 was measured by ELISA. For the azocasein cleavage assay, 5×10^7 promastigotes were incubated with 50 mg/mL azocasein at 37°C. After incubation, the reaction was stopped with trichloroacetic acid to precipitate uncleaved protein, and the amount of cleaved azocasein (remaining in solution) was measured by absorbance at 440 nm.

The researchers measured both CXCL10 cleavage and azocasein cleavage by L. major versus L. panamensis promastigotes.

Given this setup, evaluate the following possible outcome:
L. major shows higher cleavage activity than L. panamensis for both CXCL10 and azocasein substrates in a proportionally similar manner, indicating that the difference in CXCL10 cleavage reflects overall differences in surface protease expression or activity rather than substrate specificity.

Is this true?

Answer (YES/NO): NO